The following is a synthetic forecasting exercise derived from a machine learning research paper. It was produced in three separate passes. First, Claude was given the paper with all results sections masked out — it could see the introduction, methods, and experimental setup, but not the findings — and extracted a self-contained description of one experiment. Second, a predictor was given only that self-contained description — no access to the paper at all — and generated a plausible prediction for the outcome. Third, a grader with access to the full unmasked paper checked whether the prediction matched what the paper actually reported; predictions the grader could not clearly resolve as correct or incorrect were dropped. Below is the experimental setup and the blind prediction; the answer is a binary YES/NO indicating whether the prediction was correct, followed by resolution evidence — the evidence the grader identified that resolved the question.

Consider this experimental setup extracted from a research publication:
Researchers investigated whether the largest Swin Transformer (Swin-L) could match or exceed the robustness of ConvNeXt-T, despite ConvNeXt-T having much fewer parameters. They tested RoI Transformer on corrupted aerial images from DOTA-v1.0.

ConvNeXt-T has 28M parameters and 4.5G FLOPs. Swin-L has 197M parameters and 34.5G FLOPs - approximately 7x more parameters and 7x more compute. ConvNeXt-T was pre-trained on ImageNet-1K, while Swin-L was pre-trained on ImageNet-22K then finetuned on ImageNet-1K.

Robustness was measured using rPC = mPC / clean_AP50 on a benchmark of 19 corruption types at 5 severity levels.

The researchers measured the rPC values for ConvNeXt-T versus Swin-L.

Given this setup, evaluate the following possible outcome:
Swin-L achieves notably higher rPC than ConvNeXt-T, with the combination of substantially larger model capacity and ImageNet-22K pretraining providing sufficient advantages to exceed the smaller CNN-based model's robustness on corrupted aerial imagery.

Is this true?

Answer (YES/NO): NO